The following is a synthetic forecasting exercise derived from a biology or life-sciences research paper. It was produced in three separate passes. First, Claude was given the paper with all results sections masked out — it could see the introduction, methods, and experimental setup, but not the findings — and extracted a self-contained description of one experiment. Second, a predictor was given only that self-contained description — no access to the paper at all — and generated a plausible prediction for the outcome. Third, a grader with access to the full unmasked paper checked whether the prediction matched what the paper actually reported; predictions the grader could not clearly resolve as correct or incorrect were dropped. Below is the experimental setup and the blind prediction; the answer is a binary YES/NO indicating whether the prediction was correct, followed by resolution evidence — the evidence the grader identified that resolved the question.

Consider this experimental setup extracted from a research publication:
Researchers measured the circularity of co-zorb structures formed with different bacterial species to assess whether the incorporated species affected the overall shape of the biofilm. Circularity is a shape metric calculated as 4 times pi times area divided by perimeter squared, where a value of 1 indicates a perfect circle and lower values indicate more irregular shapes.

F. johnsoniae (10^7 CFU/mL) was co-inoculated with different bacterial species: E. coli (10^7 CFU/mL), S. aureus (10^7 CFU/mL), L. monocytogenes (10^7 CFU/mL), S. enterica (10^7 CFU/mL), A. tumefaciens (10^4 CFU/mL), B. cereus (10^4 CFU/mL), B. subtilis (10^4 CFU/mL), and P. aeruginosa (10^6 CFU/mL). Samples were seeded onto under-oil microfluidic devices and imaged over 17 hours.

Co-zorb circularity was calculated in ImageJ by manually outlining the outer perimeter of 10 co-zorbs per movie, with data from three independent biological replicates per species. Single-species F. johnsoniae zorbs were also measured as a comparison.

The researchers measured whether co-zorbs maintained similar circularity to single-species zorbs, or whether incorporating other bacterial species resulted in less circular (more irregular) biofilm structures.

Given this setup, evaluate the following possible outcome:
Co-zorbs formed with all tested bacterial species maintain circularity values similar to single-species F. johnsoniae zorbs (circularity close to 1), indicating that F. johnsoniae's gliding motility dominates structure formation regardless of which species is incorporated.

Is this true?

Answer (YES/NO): NO